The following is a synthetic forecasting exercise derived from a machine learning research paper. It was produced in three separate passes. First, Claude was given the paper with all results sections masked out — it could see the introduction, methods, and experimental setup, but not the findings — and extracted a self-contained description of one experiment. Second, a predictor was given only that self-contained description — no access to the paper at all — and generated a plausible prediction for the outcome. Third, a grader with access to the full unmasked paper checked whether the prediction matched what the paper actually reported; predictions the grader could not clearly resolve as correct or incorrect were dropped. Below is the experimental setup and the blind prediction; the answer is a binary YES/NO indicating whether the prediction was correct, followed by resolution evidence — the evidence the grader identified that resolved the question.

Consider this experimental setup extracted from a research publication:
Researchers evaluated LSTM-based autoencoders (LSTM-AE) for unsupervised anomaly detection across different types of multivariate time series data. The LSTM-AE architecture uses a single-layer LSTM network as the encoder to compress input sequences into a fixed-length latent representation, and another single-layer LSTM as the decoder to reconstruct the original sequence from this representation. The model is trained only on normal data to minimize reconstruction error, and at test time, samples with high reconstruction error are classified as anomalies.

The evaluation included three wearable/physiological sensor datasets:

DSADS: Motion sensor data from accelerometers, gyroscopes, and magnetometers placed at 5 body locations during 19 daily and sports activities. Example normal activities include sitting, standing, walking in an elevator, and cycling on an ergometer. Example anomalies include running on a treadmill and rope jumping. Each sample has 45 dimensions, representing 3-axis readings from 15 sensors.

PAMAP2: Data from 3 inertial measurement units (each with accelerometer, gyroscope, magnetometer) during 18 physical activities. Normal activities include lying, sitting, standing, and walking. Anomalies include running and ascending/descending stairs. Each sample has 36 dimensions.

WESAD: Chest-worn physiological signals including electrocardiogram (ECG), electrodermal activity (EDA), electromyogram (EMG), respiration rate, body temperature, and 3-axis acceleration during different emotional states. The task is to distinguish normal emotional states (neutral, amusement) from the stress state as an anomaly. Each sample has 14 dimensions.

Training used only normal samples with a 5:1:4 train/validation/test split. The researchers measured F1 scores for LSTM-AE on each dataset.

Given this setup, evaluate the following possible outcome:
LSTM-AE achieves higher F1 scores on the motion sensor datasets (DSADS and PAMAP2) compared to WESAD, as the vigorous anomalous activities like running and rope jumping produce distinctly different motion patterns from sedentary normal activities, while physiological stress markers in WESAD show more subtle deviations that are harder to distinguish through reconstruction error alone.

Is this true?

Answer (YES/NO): YES